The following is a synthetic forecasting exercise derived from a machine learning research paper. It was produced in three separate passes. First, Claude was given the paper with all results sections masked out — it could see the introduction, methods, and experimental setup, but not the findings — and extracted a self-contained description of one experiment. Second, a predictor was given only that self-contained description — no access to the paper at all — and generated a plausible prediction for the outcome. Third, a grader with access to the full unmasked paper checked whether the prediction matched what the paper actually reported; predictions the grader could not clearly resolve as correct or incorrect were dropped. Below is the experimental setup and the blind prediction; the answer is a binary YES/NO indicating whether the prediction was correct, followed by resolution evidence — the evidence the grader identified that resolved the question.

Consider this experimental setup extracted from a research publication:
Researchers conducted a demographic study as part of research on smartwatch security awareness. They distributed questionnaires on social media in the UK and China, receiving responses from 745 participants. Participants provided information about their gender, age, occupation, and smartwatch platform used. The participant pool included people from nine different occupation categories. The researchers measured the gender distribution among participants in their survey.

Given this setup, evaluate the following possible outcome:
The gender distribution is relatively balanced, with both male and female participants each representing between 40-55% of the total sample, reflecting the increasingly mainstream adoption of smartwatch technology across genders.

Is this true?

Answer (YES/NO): NO